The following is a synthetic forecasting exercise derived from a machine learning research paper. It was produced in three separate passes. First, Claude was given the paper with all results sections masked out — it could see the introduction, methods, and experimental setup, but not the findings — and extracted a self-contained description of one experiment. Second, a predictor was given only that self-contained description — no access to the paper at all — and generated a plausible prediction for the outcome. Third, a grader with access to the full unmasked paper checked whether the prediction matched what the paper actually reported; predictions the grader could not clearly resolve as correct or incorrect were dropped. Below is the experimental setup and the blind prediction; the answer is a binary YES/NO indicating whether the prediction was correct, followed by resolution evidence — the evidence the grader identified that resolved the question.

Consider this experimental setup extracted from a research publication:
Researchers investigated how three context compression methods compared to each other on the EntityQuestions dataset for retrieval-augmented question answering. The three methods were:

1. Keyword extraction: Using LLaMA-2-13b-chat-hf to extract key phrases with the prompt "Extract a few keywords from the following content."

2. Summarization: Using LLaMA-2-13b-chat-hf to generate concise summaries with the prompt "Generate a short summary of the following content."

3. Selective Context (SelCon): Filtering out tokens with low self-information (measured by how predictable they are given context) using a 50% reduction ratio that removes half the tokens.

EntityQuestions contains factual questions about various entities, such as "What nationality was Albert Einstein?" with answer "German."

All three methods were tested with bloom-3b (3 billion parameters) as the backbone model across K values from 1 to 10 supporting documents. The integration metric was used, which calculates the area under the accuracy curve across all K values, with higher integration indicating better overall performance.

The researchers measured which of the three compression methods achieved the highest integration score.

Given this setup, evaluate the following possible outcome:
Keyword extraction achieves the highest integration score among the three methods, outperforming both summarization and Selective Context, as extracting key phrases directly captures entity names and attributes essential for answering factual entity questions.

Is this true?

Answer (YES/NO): NO